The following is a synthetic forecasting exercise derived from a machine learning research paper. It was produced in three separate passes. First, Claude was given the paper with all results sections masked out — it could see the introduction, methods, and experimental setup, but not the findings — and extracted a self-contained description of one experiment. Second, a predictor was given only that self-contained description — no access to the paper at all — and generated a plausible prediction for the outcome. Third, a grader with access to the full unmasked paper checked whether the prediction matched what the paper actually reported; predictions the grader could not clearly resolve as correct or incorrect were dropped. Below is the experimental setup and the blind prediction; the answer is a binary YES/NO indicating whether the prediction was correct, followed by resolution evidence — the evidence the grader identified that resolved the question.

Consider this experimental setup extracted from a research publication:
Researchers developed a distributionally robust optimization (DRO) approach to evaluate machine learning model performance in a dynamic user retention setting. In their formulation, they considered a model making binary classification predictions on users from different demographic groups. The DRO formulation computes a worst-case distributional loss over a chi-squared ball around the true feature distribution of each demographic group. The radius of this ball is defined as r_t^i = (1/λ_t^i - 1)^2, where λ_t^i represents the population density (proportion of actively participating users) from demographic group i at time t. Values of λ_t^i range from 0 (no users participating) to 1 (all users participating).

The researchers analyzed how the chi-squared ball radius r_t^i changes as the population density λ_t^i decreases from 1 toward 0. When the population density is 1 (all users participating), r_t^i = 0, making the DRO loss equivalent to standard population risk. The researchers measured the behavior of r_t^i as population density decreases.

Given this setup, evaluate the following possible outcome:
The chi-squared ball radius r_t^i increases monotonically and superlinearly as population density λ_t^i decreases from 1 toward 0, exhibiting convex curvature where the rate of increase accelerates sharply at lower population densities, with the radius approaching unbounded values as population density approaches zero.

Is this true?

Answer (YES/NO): YES